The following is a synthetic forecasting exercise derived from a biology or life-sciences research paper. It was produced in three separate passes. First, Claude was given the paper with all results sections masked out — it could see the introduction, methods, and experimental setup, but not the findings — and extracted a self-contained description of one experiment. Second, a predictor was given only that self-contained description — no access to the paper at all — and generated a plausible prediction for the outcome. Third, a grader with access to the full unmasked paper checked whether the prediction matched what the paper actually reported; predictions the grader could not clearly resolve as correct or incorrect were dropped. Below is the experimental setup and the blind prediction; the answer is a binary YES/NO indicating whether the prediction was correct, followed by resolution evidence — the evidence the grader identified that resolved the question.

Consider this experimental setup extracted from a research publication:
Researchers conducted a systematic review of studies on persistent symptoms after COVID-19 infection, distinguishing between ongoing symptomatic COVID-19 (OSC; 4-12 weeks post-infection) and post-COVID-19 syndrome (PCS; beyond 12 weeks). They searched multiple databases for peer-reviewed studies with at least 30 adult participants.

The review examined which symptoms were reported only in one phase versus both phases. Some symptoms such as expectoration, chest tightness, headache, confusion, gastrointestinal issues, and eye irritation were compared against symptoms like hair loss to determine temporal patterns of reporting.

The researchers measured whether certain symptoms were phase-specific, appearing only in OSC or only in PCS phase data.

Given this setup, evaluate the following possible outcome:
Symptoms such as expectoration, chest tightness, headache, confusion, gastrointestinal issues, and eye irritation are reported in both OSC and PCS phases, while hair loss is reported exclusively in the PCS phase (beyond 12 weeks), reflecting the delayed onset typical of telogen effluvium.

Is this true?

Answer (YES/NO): NO